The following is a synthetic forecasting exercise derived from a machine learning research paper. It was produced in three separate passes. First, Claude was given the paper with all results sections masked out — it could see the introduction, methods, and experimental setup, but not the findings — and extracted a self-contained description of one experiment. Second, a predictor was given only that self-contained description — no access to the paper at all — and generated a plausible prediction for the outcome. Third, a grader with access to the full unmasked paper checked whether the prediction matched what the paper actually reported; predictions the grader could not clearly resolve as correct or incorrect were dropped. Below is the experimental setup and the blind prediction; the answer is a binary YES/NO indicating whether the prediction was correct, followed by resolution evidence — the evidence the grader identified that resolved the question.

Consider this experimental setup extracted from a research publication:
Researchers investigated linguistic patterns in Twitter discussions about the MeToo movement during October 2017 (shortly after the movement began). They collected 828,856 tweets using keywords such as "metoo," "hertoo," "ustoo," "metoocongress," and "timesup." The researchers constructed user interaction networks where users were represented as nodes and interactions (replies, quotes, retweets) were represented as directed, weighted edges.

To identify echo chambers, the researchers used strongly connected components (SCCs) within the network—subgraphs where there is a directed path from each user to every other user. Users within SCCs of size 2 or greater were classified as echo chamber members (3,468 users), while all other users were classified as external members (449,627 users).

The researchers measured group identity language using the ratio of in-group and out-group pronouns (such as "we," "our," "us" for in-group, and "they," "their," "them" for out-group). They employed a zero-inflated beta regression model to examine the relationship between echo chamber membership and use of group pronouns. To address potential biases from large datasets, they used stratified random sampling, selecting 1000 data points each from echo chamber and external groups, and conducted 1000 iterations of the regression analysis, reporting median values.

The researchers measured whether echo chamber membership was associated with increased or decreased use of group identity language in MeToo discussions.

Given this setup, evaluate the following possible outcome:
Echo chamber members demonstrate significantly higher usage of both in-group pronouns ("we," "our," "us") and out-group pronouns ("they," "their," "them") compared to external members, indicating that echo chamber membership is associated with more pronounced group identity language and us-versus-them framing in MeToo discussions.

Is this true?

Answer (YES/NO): NO